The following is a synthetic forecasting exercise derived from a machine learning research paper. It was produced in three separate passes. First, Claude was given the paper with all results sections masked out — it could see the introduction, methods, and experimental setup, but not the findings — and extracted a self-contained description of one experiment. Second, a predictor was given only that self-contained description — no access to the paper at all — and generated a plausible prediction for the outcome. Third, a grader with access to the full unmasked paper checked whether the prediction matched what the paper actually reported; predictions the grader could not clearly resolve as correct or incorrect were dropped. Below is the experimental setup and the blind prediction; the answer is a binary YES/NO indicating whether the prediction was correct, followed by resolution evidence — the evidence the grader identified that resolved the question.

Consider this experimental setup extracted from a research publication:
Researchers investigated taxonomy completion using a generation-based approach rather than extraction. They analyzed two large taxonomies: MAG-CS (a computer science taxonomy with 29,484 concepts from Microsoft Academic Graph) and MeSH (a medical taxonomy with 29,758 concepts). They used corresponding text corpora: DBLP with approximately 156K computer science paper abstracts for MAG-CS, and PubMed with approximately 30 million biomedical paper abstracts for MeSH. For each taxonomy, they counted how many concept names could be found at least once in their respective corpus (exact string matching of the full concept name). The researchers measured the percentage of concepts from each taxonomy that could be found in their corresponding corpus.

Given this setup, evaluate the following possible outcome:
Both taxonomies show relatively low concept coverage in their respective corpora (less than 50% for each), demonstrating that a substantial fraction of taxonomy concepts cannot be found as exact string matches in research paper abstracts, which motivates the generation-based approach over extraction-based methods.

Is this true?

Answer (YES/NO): NO